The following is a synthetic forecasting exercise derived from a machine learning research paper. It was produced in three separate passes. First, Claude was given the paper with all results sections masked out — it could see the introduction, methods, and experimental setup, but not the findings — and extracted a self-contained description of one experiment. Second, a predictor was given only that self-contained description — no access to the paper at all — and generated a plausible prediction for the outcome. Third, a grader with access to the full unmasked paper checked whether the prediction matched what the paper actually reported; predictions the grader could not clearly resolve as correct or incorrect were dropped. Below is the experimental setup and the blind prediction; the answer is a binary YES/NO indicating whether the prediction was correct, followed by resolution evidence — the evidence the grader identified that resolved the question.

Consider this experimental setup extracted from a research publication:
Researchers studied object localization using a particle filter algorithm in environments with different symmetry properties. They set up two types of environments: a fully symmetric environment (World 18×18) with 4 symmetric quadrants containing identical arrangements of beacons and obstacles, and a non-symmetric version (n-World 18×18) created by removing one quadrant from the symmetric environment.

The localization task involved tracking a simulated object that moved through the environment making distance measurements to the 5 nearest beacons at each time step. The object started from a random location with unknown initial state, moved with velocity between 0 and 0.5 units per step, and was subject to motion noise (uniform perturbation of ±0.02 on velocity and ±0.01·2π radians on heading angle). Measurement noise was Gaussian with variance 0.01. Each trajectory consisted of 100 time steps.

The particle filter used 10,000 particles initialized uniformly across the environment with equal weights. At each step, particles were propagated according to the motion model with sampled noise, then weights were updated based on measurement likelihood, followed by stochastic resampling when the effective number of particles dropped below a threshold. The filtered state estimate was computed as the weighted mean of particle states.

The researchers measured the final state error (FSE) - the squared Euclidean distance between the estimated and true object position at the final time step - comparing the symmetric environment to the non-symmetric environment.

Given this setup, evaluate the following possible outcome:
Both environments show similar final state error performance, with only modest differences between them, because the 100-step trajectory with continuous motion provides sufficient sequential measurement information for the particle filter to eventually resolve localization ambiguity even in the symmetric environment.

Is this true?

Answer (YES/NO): NO